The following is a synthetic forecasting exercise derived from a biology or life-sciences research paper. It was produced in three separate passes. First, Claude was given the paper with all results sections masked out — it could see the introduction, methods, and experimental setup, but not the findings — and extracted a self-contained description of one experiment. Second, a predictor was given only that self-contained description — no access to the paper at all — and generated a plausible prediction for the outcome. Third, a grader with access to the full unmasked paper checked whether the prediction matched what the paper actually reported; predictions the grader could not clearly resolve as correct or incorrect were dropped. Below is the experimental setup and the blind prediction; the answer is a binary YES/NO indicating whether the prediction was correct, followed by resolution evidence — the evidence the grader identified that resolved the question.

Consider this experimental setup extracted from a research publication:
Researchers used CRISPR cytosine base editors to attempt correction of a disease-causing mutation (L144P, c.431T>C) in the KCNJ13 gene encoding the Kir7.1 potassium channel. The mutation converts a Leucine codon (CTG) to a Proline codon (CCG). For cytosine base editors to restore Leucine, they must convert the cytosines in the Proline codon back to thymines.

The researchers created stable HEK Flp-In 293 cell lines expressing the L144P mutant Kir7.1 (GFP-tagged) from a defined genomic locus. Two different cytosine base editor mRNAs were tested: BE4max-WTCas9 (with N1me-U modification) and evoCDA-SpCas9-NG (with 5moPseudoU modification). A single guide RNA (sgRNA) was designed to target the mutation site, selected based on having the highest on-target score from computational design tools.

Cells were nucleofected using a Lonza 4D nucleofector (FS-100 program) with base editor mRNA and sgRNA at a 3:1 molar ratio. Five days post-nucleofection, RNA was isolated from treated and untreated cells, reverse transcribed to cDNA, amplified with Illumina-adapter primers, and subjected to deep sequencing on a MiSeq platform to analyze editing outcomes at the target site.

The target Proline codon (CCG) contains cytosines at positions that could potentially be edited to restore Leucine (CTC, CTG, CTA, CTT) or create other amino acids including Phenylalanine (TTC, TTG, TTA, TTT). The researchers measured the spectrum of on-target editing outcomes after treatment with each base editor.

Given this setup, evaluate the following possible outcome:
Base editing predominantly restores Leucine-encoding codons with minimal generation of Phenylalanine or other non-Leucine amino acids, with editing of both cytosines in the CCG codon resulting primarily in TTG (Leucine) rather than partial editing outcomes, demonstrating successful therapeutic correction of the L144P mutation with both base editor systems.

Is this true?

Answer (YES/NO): NO